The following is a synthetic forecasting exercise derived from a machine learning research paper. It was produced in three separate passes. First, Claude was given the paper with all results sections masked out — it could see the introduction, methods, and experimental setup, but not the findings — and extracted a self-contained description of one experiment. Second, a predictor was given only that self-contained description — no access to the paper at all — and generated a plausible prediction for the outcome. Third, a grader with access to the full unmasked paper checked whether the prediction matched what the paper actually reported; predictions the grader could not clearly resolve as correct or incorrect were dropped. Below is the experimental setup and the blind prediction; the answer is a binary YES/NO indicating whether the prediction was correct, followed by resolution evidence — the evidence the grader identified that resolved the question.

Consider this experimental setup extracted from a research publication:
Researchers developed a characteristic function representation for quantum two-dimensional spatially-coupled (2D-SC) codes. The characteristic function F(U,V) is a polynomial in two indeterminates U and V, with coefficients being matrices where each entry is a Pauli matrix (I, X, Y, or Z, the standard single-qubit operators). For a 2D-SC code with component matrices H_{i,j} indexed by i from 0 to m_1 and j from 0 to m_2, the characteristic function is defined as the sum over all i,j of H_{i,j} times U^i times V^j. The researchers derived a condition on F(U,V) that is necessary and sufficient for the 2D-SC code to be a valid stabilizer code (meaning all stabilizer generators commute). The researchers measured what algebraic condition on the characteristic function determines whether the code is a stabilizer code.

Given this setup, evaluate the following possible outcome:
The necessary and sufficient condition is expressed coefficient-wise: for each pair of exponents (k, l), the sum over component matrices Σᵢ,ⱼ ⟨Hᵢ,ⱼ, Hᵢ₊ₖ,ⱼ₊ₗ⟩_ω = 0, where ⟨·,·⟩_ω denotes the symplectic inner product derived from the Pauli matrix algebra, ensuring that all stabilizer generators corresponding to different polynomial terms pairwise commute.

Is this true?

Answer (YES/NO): YES